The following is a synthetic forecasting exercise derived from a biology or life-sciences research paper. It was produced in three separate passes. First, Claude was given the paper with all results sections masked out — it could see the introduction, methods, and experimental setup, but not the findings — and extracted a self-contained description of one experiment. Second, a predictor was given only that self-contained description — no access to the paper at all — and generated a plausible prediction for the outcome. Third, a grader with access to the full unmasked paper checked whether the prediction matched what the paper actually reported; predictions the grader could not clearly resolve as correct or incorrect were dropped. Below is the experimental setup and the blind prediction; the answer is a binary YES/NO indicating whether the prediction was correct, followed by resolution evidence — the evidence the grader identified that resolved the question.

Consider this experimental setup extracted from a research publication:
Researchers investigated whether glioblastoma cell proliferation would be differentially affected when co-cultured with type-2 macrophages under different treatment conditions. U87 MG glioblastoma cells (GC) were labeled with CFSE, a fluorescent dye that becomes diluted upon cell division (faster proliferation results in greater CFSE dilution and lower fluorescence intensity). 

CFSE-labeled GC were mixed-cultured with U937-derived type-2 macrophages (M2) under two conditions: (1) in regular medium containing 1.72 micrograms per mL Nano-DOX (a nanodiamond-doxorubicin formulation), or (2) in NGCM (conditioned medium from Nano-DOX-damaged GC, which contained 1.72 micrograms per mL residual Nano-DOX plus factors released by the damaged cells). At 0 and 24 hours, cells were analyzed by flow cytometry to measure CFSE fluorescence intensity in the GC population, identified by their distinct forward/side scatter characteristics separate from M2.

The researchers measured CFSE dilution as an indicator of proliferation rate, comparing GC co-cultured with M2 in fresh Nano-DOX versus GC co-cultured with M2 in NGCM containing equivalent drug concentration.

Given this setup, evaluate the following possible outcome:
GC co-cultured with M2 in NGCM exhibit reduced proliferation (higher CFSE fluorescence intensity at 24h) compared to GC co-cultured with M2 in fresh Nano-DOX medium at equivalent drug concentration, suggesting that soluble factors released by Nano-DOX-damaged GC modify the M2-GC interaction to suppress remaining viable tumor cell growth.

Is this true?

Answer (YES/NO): YES